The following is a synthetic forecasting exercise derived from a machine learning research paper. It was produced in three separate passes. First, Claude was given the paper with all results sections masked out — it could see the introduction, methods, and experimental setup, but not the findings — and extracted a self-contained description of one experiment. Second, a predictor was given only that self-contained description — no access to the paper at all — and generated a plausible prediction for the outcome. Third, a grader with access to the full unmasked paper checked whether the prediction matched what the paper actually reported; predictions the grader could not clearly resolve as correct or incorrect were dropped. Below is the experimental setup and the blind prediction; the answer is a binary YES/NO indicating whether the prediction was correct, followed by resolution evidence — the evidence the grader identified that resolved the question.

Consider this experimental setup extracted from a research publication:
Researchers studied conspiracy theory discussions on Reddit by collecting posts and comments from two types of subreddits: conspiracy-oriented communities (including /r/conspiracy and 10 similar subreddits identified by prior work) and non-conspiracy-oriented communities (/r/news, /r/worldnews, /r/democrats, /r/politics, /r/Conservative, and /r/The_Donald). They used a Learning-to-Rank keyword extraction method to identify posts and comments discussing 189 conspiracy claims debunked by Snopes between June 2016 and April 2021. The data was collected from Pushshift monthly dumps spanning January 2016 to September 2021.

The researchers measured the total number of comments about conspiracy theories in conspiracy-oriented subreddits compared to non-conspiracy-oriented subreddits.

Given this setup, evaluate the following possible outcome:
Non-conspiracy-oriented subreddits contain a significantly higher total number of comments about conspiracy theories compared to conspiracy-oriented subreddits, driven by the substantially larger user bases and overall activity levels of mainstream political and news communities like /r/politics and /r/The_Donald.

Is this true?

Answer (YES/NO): YES